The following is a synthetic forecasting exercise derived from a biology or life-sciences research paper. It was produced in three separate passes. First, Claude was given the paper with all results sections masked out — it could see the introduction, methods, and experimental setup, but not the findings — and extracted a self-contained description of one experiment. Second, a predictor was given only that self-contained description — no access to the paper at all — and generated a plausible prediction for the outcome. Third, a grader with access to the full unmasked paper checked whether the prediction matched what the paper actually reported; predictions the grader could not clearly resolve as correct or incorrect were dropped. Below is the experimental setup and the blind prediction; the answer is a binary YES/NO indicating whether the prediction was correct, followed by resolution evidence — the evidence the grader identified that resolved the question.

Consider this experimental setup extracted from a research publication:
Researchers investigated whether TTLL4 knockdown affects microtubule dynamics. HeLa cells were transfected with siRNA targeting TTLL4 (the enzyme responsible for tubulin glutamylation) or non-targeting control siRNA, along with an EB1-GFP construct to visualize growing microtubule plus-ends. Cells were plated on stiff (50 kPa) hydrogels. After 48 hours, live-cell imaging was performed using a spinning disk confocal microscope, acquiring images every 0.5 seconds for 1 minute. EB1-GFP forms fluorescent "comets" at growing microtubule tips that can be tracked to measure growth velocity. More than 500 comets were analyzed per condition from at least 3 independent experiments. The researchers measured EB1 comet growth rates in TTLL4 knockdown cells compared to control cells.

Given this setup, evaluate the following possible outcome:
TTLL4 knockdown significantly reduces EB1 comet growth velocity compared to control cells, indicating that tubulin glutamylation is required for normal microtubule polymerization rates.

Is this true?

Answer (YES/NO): NO